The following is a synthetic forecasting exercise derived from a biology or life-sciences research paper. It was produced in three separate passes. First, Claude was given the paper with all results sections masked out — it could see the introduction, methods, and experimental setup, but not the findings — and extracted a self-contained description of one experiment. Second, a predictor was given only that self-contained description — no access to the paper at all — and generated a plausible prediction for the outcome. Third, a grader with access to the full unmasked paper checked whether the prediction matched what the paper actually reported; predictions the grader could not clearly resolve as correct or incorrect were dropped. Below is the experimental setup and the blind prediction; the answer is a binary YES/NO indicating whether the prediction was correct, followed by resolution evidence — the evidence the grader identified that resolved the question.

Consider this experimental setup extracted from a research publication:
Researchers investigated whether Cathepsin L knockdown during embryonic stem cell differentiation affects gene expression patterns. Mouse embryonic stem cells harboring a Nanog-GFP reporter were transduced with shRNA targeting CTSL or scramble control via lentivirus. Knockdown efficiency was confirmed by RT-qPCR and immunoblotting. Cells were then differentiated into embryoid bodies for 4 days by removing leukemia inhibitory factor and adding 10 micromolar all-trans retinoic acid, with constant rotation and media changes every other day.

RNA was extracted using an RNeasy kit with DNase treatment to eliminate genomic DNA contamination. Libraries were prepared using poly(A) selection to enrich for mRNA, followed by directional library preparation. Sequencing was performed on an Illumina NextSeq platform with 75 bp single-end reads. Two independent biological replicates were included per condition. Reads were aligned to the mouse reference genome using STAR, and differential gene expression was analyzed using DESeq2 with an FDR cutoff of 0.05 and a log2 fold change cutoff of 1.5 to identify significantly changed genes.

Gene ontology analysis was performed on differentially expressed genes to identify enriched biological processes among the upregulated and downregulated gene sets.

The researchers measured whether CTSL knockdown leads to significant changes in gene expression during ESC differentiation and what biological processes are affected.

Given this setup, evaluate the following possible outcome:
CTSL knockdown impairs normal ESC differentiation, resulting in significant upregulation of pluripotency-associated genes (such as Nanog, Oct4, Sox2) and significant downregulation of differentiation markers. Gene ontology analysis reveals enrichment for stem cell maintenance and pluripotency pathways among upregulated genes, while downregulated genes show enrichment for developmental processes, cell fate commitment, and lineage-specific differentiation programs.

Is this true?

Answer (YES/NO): NO